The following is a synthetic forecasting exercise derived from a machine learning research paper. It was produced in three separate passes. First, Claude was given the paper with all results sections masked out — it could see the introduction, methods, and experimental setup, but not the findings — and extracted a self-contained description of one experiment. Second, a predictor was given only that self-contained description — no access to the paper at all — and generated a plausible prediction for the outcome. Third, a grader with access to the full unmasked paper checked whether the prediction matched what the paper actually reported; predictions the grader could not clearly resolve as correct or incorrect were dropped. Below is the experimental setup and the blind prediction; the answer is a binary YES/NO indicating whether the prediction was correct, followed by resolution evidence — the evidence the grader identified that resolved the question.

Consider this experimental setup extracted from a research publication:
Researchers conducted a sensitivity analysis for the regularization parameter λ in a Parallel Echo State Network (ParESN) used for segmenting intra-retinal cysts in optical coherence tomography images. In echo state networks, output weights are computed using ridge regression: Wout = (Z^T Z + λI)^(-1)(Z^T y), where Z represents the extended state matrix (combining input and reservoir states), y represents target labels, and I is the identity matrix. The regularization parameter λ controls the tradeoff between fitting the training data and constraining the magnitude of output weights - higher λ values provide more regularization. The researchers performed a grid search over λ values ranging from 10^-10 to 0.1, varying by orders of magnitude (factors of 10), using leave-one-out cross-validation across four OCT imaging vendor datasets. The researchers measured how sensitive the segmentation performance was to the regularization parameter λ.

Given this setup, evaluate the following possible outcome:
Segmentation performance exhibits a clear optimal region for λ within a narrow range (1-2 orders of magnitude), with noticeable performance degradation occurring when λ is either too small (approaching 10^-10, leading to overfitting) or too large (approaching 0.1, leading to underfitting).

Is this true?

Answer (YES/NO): NO